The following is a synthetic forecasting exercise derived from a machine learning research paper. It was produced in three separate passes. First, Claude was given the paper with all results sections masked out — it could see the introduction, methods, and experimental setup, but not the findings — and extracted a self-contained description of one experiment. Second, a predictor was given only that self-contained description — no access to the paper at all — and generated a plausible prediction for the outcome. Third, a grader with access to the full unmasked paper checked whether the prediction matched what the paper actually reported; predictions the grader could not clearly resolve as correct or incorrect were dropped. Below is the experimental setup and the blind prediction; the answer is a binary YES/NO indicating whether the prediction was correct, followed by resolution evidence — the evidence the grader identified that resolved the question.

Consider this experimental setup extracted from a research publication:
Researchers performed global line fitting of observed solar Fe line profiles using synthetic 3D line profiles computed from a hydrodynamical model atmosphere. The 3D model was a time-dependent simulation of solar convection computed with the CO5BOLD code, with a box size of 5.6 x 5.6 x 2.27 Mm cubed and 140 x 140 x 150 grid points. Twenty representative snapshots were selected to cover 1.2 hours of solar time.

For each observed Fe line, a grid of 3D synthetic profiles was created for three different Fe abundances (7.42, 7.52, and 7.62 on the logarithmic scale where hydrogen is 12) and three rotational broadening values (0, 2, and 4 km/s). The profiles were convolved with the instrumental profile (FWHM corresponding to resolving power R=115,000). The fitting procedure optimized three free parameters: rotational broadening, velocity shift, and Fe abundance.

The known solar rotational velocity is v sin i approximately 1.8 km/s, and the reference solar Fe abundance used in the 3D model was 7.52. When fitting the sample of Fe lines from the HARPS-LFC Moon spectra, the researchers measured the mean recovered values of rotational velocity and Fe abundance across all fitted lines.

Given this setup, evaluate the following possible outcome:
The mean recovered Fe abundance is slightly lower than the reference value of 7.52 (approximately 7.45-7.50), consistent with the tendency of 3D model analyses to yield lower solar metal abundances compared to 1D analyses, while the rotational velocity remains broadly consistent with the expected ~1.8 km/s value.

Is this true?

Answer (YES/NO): NO